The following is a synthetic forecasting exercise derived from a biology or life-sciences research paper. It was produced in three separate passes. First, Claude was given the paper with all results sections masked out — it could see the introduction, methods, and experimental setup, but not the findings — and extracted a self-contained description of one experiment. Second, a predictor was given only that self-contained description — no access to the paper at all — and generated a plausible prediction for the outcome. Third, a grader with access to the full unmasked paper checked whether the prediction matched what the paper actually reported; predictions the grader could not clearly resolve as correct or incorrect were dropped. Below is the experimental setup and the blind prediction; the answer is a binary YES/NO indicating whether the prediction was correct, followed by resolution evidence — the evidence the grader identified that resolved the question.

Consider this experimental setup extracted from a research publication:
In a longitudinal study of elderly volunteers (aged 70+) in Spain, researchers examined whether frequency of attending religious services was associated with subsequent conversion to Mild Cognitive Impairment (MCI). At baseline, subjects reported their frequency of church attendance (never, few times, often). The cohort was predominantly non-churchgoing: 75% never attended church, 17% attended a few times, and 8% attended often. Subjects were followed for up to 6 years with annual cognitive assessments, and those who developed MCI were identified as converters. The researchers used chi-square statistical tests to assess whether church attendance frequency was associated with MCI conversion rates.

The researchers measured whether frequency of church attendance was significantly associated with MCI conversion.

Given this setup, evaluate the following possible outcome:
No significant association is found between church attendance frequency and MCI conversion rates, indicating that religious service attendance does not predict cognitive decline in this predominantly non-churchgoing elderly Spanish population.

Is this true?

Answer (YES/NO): NO